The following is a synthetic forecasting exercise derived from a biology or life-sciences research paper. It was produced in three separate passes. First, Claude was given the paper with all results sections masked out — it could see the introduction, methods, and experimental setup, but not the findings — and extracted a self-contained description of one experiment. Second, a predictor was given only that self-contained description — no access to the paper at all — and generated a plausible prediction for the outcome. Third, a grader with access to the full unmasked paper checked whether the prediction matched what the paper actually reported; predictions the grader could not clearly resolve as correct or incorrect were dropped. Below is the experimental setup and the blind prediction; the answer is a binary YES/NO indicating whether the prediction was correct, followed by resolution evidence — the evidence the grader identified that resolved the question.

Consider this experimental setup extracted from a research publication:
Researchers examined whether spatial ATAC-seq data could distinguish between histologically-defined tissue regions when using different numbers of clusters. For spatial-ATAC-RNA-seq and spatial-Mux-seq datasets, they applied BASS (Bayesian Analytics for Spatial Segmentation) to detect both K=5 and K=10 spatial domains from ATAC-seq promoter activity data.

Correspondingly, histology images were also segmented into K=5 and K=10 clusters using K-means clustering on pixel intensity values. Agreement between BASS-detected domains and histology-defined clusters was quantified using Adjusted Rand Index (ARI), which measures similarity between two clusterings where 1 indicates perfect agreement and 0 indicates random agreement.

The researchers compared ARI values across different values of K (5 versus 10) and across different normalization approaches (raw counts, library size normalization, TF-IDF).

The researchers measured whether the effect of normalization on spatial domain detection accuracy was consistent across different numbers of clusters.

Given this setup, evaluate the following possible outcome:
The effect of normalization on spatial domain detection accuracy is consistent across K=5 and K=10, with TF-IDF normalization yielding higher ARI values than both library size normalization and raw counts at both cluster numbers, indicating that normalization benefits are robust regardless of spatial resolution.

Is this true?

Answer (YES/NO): NO